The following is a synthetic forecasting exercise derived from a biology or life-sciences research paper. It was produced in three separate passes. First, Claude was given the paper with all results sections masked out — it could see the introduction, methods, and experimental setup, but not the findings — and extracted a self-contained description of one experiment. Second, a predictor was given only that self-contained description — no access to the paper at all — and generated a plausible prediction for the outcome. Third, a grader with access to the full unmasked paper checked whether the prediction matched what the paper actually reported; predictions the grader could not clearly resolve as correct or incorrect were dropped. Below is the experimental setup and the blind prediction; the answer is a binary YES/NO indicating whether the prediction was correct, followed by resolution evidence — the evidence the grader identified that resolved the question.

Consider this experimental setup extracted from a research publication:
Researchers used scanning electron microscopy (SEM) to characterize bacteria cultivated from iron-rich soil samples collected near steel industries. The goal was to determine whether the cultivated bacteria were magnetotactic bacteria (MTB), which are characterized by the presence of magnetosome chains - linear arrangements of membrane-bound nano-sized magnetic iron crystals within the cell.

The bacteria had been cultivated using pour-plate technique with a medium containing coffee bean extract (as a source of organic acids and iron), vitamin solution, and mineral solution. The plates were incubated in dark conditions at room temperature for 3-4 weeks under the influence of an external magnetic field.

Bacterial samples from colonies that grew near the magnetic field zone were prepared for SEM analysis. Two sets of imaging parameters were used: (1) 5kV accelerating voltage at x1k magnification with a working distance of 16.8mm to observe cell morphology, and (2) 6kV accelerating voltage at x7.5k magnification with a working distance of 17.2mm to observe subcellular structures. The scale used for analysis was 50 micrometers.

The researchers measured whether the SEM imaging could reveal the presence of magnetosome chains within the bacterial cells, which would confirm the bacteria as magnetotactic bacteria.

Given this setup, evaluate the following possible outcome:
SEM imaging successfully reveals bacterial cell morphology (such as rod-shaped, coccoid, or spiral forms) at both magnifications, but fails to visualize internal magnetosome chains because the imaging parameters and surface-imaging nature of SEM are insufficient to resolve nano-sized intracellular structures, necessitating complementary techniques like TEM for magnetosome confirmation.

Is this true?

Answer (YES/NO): NO